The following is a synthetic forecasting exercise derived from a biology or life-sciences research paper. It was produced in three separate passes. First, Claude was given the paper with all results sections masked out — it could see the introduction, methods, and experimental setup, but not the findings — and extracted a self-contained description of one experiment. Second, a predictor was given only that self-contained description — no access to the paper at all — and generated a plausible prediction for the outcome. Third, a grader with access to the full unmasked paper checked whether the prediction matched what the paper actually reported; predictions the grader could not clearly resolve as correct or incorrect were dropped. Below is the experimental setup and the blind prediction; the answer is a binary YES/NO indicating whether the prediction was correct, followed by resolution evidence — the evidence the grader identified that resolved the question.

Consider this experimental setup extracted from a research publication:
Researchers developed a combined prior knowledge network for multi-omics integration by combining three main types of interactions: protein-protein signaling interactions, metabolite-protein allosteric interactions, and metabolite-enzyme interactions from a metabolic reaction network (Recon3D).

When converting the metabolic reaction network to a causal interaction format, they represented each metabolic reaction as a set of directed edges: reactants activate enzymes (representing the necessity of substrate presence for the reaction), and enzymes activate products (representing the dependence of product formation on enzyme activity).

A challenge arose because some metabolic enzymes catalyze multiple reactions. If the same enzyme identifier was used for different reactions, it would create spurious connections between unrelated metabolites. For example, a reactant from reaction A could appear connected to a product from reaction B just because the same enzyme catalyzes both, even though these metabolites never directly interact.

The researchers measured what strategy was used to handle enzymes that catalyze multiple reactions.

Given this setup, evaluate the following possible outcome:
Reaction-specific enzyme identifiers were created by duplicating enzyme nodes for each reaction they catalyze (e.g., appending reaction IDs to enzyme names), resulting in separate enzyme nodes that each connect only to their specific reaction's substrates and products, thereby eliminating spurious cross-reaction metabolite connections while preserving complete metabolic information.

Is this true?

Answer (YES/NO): YES